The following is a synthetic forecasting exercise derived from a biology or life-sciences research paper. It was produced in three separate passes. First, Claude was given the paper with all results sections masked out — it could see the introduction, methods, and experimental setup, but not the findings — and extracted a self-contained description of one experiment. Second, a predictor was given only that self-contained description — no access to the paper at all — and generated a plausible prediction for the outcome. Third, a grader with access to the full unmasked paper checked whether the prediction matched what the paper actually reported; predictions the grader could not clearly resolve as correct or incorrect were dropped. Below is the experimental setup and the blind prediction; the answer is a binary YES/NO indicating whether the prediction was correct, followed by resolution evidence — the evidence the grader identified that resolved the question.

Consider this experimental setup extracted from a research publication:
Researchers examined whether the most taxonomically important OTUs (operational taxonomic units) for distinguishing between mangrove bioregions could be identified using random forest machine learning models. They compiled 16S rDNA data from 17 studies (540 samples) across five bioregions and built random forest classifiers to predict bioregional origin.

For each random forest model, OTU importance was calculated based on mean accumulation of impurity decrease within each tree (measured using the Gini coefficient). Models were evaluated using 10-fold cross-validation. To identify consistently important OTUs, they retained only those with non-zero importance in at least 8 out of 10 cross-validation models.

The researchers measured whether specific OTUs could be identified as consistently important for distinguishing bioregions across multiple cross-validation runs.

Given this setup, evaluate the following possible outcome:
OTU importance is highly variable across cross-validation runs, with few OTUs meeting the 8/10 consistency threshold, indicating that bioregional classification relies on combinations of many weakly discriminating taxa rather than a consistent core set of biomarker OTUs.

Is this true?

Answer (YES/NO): NO